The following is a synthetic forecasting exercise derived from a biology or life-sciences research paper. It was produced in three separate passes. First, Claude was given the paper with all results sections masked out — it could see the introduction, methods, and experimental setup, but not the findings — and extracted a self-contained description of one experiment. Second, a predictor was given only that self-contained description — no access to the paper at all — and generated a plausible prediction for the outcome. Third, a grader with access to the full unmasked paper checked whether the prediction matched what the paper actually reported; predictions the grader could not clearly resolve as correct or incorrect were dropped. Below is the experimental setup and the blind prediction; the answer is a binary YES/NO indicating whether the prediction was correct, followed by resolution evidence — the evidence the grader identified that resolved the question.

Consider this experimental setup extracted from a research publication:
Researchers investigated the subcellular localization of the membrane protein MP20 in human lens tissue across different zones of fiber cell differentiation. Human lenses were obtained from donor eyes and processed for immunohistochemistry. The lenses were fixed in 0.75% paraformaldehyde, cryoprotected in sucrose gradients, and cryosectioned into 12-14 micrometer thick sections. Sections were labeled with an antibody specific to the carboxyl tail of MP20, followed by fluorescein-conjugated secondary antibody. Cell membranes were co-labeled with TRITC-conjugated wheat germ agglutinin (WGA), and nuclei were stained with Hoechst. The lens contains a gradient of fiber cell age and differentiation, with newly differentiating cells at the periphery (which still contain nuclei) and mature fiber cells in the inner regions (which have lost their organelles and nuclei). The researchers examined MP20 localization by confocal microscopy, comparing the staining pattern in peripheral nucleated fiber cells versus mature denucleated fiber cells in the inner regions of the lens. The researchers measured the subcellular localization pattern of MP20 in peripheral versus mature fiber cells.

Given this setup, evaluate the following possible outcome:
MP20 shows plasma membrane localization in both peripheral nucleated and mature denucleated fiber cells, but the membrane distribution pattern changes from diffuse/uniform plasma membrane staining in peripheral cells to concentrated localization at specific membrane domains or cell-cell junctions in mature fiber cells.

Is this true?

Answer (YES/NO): NO